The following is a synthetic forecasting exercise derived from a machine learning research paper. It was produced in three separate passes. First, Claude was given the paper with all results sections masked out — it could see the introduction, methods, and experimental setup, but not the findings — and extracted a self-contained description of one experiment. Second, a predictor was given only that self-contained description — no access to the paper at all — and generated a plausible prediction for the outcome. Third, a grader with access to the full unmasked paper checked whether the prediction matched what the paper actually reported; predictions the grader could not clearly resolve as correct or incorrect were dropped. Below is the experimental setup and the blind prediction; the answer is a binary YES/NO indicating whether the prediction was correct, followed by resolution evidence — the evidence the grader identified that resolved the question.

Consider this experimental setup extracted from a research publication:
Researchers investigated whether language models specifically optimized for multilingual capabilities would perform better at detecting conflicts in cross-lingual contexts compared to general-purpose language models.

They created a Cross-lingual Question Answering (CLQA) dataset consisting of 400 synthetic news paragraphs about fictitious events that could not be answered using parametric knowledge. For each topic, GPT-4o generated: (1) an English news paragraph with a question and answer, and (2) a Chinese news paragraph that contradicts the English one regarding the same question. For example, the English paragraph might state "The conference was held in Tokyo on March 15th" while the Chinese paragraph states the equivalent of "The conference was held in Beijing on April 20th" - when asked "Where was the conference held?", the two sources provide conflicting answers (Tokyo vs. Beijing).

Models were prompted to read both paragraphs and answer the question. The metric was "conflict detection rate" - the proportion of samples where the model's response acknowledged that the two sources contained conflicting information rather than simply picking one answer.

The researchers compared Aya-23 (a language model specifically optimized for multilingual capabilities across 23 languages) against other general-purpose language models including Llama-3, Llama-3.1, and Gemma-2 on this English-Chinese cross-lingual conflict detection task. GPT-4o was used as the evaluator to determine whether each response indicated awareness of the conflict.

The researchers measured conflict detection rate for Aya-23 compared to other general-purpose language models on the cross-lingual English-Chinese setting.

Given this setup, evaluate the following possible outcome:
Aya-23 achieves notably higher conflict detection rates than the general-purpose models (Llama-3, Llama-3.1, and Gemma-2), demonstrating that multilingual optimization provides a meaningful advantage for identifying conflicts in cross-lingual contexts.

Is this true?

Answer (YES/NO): NO